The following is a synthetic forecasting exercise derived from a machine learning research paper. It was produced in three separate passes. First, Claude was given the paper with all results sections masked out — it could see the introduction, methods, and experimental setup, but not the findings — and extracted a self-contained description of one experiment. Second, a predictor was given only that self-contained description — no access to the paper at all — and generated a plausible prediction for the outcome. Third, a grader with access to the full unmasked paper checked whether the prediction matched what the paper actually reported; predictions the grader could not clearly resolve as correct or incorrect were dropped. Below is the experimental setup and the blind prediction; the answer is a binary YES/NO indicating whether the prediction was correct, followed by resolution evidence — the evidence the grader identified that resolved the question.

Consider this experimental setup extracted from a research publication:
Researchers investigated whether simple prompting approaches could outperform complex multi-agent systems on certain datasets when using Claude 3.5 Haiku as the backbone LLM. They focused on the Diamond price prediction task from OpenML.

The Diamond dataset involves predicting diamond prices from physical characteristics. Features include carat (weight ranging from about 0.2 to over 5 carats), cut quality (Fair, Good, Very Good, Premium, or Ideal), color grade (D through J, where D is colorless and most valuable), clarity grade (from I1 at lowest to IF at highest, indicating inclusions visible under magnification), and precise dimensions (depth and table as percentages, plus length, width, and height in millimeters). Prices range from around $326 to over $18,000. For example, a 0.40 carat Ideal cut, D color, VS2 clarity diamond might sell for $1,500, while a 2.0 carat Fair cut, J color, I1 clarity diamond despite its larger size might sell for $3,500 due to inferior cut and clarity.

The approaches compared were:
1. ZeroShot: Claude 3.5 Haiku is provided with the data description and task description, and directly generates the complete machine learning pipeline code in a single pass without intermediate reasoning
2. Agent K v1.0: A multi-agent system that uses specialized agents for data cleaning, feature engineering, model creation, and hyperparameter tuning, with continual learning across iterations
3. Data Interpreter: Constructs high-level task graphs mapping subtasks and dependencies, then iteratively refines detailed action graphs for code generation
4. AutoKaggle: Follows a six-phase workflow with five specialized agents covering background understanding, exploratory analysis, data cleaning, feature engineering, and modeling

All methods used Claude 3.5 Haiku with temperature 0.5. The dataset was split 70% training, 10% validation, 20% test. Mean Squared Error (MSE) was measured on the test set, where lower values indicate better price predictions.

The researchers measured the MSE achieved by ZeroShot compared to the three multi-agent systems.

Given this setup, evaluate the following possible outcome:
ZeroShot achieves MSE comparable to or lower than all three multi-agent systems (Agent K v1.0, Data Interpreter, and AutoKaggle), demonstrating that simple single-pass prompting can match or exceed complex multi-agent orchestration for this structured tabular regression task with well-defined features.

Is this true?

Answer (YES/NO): YES